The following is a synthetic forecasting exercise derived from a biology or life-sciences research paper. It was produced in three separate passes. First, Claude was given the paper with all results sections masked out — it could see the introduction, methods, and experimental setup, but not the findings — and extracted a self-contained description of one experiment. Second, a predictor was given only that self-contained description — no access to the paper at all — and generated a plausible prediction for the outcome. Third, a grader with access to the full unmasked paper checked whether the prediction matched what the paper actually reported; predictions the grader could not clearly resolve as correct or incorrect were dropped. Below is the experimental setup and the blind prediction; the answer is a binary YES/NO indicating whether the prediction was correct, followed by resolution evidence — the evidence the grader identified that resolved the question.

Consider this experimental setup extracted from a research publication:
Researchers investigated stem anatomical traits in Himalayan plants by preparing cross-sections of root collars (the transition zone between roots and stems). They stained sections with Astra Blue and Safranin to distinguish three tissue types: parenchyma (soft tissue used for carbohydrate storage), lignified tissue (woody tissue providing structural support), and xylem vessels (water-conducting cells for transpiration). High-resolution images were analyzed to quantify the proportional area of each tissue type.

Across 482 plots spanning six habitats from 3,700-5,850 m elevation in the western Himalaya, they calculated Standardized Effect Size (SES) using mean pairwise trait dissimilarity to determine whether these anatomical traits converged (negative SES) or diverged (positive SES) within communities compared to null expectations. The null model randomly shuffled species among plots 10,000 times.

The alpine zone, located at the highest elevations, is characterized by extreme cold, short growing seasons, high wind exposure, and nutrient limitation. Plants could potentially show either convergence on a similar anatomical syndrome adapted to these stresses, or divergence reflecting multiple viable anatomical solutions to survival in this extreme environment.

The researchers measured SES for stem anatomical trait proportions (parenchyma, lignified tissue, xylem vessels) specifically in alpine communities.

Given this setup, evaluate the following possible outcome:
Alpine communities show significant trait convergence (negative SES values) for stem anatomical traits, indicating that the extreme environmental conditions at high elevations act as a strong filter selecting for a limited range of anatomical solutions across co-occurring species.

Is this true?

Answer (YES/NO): YES